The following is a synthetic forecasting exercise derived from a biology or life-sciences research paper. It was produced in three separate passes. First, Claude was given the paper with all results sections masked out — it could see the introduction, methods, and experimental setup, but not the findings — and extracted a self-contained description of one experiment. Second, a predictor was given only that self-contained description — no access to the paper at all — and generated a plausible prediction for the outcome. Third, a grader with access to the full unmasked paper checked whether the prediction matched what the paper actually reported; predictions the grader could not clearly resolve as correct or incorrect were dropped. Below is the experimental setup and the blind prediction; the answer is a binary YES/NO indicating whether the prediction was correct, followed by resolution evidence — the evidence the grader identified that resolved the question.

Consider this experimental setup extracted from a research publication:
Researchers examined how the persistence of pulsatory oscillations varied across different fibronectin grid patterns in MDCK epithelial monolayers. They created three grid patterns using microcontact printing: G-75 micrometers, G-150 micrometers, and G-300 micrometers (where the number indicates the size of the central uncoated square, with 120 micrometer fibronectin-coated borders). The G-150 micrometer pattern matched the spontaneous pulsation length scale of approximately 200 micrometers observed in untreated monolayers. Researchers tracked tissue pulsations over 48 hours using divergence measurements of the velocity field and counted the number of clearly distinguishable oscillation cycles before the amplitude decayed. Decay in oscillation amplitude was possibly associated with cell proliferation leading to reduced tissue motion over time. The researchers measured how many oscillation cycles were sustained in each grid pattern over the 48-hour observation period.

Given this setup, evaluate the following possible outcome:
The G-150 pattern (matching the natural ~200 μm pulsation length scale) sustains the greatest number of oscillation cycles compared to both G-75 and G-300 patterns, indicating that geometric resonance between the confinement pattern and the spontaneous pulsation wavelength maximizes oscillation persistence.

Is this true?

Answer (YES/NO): YES